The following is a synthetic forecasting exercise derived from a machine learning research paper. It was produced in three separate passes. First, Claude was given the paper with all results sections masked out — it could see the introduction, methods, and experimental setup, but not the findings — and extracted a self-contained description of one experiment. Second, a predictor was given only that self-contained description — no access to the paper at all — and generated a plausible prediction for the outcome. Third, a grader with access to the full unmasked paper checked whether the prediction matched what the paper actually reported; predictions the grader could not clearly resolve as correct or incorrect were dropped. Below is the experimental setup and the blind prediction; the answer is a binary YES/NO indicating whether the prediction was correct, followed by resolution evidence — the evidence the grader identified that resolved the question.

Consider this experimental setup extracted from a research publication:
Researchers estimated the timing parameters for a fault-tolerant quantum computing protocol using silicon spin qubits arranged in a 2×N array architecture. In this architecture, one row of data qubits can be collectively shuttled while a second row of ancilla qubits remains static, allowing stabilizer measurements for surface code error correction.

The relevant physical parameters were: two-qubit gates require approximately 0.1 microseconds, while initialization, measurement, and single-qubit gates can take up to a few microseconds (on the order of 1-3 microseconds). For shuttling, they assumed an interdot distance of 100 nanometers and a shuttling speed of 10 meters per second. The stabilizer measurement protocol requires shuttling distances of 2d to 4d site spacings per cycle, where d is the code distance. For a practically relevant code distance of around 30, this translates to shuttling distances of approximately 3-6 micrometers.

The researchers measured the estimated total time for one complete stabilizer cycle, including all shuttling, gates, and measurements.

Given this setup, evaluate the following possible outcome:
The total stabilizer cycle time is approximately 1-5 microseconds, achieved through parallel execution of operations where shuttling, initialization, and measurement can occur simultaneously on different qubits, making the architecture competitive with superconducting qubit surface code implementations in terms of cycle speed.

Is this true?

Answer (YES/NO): NO